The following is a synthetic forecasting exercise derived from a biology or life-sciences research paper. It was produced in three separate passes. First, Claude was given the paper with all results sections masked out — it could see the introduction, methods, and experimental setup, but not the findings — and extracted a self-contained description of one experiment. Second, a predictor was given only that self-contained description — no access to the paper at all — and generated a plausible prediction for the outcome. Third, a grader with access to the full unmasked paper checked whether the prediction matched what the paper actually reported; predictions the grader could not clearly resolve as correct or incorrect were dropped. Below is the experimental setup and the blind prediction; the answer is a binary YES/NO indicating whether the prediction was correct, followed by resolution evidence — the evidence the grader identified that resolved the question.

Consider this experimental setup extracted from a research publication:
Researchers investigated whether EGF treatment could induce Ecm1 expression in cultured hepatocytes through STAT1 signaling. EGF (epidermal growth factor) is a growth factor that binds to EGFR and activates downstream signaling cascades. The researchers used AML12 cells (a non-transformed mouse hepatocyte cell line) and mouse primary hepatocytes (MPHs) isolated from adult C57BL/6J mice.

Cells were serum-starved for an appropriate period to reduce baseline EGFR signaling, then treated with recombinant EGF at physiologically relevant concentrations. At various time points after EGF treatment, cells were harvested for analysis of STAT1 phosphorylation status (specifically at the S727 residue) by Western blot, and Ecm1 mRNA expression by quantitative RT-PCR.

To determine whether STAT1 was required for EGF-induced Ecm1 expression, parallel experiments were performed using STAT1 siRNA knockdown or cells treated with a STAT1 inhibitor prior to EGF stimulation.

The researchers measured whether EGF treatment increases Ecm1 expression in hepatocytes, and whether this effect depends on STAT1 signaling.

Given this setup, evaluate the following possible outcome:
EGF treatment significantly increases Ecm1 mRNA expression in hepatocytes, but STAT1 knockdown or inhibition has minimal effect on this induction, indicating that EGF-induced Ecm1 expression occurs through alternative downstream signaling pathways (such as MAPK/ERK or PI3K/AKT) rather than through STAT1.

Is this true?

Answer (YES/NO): NO